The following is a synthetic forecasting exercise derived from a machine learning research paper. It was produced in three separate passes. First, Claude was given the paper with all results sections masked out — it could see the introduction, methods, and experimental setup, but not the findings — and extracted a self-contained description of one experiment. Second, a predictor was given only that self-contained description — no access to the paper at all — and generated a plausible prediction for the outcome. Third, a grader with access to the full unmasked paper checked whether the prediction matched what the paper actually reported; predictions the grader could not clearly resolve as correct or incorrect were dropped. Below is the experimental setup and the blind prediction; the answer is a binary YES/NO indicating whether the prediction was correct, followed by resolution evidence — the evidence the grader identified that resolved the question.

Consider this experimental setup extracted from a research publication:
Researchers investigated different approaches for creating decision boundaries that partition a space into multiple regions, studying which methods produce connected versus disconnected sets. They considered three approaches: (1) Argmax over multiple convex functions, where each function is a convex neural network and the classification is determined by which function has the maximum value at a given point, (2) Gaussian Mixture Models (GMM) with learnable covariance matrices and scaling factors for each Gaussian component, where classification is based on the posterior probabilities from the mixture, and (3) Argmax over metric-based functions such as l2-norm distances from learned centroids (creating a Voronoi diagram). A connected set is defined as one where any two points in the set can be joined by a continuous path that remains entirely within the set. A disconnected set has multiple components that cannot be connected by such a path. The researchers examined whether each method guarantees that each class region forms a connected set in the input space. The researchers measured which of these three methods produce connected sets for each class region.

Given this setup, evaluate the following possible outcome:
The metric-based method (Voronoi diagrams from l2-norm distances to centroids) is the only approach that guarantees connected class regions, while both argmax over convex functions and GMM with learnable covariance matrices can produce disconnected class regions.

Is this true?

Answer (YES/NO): YES